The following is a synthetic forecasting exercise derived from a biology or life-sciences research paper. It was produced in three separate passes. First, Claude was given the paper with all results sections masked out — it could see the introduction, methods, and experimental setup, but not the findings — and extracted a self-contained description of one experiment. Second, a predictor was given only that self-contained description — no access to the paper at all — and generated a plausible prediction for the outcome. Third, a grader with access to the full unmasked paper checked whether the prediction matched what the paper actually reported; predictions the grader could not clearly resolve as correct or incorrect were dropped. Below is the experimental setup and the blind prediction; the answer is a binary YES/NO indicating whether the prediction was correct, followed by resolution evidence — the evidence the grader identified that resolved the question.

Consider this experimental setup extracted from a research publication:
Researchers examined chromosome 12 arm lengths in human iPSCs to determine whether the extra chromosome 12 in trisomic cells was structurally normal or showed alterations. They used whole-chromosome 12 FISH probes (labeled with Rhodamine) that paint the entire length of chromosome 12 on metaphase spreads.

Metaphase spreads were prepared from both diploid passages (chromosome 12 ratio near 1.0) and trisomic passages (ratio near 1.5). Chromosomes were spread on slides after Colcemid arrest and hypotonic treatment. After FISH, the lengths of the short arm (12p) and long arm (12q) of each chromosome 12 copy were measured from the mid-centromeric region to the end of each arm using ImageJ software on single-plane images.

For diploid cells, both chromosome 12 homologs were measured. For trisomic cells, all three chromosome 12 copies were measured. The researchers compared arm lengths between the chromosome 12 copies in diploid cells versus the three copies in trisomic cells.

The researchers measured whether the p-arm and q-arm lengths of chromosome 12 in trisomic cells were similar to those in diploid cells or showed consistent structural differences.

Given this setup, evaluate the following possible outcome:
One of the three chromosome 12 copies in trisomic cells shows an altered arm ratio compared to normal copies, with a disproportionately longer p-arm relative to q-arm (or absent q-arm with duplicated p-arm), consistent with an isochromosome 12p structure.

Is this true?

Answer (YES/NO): NO